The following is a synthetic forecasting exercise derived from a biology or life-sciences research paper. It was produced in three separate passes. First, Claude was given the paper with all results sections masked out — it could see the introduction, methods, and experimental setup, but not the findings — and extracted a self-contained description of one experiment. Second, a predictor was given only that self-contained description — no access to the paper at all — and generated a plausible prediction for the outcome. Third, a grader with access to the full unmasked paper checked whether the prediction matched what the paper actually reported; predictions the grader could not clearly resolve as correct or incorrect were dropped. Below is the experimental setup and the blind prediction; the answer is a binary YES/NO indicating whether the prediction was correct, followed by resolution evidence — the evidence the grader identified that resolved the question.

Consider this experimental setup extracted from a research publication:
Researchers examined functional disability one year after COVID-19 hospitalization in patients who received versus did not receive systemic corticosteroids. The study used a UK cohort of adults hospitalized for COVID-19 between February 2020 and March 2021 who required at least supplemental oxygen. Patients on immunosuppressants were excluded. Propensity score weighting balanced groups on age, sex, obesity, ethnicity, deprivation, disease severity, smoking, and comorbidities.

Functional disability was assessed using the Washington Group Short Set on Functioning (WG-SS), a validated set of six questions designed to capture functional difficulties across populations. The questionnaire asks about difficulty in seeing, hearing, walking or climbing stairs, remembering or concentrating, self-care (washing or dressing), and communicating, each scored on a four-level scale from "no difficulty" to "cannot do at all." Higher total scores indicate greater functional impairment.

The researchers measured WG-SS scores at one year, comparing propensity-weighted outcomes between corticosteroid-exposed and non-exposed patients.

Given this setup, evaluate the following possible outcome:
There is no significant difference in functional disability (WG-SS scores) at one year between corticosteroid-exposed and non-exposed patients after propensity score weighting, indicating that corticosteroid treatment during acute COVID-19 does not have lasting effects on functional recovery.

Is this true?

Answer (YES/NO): YES